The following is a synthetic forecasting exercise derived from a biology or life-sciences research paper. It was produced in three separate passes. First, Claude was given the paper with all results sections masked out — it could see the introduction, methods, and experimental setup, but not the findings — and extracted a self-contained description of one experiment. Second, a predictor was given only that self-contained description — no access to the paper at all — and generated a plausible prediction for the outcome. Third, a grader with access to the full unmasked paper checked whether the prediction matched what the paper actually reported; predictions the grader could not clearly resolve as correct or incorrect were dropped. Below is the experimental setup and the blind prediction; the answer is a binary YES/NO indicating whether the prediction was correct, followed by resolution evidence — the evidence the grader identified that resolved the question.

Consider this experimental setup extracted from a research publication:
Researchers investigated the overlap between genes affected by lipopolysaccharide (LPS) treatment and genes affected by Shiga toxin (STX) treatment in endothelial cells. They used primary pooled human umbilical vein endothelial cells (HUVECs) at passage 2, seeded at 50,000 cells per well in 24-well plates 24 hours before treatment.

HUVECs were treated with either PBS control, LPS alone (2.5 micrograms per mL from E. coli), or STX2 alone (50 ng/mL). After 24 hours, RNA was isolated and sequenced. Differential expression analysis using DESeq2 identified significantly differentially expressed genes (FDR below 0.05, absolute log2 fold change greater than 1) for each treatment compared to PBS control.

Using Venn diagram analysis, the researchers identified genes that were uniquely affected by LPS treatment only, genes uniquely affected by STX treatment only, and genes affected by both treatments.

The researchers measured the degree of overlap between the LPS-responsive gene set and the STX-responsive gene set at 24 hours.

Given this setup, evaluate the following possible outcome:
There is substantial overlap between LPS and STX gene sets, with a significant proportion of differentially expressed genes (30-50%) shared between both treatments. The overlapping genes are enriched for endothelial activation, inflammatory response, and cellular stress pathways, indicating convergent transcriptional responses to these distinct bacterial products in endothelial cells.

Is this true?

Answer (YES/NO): NO